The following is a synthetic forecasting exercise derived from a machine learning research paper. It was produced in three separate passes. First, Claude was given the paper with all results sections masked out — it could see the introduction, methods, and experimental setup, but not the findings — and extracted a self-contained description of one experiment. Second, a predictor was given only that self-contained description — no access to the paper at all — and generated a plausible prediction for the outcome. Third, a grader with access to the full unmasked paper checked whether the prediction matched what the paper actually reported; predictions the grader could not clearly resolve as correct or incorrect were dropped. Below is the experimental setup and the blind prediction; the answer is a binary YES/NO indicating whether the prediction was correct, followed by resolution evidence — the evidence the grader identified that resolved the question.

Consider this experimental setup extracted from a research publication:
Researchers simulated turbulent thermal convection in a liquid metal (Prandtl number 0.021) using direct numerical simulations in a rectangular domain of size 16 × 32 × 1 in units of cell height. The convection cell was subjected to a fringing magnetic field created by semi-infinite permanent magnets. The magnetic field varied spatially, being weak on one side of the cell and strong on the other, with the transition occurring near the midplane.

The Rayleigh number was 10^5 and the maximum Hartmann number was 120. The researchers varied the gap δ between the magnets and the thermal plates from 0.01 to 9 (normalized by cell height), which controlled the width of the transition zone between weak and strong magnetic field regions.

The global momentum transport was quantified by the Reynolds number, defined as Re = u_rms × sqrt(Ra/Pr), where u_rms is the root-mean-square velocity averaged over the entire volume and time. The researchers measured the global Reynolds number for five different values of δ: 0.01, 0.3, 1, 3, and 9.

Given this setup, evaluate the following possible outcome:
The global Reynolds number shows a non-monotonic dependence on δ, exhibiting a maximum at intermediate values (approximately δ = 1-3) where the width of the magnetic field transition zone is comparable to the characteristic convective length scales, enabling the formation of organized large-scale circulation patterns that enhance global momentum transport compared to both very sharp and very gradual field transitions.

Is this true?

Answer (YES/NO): NO